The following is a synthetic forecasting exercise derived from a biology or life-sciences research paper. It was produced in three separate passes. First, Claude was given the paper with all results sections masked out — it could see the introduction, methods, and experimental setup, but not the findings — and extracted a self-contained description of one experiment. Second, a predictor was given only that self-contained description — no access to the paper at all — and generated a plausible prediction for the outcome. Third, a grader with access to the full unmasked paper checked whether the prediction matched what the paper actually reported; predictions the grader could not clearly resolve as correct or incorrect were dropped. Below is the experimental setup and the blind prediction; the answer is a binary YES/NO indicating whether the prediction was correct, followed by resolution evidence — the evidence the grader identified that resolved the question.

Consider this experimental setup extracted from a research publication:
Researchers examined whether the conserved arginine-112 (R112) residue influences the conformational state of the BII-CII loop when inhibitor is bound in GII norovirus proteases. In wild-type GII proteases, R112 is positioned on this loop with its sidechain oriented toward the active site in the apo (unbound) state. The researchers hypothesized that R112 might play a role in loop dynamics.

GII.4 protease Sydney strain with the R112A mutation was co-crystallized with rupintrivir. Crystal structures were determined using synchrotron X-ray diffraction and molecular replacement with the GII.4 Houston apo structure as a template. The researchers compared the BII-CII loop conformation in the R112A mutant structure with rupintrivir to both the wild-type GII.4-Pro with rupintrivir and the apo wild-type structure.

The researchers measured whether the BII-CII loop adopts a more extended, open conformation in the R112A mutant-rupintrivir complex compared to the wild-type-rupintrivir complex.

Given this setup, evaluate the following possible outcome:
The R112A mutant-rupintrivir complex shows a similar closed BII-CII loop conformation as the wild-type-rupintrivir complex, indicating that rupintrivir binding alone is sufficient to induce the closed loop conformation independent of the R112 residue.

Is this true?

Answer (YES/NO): NO